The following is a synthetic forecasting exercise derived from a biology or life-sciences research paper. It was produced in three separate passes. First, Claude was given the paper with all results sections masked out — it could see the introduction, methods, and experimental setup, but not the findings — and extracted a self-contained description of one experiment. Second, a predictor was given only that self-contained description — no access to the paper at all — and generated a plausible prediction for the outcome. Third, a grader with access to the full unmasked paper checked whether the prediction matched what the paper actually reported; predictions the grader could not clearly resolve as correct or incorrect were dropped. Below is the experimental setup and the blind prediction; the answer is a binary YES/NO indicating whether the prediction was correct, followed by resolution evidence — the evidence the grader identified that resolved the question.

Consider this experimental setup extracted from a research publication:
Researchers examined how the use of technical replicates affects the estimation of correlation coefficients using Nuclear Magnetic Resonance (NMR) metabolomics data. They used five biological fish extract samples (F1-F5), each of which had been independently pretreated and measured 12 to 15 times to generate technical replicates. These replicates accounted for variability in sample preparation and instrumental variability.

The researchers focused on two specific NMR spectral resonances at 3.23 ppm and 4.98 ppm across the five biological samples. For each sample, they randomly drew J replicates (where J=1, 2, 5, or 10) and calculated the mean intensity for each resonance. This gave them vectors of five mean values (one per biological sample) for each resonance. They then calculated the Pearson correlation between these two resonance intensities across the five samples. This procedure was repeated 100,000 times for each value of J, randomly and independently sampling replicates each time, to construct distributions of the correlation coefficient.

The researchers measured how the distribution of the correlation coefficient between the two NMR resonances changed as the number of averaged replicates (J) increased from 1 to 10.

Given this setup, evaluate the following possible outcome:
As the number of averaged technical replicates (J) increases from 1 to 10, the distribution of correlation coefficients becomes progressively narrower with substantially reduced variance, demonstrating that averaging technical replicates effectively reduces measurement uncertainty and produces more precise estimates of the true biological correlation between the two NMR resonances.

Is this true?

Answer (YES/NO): NO